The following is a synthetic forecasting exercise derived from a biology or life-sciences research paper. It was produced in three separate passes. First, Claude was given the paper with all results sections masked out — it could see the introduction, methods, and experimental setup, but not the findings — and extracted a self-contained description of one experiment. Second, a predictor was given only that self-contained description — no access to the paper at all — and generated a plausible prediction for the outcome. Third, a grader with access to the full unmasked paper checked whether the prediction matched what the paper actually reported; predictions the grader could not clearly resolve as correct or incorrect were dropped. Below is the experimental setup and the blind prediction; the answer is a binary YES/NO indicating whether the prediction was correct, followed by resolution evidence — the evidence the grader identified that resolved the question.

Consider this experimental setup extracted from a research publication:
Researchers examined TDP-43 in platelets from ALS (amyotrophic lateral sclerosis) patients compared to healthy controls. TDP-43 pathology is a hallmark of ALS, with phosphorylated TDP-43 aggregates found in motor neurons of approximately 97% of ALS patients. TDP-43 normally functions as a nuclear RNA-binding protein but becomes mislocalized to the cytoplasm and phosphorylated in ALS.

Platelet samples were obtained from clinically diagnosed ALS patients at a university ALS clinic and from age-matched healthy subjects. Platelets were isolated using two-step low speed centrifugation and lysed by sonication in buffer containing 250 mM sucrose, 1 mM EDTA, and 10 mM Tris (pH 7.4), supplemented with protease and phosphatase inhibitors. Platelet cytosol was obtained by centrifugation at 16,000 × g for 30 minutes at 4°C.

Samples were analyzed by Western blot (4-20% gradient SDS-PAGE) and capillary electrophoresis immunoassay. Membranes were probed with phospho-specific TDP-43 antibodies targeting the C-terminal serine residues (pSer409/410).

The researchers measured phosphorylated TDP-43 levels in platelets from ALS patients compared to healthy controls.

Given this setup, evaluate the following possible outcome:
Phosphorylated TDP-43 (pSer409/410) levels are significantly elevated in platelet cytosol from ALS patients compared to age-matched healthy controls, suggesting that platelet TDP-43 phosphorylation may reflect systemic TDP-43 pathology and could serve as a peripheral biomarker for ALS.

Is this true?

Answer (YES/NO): NO